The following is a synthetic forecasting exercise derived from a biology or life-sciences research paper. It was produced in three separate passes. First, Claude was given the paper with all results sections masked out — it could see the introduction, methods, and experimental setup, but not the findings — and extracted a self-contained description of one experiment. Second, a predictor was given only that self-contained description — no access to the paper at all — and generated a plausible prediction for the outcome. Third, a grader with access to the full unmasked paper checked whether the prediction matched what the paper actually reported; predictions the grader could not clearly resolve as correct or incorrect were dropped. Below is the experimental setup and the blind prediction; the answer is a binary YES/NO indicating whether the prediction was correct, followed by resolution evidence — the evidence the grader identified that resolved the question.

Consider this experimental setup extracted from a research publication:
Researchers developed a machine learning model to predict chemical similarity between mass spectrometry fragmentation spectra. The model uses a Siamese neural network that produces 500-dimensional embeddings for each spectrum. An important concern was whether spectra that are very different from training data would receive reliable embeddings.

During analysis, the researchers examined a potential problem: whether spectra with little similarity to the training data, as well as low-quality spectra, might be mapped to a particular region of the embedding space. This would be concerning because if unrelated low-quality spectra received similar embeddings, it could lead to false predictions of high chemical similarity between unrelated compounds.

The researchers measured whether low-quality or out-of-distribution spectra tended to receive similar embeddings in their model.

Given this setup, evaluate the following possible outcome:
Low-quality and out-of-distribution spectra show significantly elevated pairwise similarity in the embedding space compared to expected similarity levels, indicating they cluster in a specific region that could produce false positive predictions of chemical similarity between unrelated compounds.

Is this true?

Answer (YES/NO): YES